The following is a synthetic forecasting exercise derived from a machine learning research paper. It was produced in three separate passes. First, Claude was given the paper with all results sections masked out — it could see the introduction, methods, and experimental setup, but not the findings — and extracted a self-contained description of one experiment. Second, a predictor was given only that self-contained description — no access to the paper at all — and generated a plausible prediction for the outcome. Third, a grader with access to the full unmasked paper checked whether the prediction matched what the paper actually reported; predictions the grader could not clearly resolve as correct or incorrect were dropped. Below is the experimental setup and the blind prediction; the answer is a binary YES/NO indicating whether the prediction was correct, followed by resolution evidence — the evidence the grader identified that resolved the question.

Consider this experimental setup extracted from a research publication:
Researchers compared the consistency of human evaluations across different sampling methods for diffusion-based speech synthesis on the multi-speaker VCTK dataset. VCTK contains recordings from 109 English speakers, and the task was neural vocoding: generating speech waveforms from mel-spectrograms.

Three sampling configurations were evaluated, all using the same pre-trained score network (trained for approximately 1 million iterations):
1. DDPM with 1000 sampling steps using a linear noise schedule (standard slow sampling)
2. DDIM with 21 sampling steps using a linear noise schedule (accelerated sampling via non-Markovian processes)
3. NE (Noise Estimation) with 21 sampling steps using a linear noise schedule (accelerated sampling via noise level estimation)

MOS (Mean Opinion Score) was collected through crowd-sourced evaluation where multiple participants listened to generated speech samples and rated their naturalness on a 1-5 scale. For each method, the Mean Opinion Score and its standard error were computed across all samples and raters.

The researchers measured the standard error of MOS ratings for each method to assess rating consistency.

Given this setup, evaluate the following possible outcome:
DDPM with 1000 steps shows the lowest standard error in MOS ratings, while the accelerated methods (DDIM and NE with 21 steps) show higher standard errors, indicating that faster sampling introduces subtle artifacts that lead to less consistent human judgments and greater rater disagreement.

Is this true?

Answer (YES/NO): NO